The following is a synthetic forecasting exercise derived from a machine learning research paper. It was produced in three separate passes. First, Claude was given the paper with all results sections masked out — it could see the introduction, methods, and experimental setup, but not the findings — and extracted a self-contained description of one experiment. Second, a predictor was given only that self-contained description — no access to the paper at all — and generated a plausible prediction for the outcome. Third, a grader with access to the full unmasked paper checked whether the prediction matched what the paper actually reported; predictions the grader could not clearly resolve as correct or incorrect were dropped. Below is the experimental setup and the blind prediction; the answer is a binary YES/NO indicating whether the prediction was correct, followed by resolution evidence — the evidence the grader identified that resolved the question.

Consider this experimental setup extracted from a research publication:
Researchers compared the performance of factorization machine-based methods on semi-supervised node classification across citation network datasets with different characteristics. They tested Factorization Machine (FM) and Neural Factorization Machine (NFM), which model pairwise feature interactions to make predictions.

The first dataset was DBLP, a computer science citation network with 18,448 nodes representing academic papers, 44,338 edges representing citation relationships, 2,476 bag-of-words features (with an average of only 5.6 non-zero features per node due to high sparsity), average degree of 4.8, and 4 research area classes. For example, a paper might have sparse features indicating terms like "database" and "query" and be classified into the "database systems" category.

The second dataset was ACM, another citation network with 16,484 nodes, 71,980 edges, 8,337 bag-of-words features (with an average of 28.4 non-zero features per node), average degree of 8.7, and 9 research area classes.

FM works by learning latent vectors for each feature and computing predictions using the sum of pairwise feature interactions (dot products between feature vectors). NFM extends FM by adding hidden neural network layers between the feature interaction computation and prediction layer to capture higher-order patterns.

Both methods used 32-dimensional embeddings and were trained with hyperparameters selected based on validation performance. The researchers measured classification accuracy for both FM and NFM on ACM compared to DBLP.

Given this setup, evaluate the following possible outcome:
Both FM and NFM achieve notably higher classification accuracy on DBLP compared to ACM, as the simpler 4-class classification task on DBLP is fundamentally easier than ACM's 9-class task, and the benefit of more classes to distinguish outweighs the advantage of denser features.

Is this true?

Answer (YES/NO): YES